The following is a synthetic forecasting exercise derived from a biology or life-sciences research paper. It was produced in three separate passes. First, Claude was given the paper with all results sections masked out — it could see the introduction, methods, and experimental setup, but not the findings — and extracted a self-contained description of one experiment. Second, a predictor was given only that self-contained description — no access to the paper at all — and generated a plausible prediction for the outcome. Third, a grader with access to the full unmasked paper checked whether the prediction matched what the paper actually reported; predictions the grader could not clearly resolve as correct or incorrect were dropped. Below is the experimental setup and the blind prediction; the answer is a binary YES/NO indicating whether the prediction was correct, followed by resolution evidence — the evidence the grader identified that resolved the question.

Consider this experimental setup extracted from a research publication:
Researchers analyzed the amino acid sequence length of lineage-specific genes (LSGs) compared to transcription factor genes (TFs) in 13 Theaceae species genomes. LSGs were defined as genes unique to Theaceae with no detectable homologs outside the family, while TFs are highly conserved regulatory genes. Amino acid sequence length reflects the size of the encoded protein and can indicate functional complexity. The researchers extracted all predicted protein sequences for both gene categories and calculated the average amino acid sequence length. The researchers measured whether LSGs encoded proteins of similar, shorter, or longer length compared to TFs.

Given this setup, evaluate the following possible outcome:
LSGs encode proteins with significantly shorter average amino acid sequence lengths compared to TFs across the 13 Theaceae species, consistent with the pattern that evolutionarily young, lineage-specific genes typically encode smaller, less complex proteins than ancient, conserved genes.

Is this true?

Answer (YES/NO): YES